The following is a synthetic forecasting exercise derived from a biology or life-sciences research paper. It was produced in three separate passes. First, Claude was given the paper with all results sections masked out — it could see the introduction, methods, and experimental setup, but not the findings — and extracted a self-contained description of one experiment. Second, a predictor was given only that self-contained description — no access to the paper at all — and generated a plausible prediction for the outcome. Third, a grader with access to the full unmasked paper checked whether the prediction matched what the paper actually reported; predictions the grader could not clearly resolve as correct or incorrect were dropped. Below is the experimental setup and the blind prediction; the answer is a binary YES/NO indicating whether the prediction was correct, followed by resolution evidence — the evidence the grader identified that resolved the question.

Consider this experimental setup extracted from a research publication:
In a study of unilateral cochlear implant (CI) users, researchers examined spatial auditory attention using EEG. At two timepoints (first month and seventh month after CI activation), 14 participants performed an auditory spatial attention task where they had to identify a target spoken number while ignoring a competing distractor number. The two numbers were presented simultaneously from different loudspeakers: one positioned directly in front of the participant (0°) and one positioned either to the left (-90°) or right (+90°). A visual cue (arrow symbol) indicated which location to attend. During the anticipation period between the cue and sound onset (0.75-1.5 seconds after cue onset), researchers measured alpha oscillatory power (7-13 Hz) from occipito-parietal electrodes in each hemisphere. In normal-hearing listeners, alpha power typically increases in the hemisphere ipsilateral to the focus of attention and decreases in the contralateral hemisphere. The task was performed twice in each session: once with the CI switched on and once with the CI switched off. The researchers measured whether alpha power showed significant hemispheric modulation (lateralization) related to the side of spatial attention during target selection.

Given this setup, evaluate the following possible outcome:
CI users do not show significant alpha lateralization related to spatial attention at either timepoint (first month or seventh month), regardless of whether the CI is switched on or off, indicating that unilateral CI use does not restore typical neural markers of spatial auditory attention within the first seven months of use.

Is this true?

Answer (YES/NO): NO